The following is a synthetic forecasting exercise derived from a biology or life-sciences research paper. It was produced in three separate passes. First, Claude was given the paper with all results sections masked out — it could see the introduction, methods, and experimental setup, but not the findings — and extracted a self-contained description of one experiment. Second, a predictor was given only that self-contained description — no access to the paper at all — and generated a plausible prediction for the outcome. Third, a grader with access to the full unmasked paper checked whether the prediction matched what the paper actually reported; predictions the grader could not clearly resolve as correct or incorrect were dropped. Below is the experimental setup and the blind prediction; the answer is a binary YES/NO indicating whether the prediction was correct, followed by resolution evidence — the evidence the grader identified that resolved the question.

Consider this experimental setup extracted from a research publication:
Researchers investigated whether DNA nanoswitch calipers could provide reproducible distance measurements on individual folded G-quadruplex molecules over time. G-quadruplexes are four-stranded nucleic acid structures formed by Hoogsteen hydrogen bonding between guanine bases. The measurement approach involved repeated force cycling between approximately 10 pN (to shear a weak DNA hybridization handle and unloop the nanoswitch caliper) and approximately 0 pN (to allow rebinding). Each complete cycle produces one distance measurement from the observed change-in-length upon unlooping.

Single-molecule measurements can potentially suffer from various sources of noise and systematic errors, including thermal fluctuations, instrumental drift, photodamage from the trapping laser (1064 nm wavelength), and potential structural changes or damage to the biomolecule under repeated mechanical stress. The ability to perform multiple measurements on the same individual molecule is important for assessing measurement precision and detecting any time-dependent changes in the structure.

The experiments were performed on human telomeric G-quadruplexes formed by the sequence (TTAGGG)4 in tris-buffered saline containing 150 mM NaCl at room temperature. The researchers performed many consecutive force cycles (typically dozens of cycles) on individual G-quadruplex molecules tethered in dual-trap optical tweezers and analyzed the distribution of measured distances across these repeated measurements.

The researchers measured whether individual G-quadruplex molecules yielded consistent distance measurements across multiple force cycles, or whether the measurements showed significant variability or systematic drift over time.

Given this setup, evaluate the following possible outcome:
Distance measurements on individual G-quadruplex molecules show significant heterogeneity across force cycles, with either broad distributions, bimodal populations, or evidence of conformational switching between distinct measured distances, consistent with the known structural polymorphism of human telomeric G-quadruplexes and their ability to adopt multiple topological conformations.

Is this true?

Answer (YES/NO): NO